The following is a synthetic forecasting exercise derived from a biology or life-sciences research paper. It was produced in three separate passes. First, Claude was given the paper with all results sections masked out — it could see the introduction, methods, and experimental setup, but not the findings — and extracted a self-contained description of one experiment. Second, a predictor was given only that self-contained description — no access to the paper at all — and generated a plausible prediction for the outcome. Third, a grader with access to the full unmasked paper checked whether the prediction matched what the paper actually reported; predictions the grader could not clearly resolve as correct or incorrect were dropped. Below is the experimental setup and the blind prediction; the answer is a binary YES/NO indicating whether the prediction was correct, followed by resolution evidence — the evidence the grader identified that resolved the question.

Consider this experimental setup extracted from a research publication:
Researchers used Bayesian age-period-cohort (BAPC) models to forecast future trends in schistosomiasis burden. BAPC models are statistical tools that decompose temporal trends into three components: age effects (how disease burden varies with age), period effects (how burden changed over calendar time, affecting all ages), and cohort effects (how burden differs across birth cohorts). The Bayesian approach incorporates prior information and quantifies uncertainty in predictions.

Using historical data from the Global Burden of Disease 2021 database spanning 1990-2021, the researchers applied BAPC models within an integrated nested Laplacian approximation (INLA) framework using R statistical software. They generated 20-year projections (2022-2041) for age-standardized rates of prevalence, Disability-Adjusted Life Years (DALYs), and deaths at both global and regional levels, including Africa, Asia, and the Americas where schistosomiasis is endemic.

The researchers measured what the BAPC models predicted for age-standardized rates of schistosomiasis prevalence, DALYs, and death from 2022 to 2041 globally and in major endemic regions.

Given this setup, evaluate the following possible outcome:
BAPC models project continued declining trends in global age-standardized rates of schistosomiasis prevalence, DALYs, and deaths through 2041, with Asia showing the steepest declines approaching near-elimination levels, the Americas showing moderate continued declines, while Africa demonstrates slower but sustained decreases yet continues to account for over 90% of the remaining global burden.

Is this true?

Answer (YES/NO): NO